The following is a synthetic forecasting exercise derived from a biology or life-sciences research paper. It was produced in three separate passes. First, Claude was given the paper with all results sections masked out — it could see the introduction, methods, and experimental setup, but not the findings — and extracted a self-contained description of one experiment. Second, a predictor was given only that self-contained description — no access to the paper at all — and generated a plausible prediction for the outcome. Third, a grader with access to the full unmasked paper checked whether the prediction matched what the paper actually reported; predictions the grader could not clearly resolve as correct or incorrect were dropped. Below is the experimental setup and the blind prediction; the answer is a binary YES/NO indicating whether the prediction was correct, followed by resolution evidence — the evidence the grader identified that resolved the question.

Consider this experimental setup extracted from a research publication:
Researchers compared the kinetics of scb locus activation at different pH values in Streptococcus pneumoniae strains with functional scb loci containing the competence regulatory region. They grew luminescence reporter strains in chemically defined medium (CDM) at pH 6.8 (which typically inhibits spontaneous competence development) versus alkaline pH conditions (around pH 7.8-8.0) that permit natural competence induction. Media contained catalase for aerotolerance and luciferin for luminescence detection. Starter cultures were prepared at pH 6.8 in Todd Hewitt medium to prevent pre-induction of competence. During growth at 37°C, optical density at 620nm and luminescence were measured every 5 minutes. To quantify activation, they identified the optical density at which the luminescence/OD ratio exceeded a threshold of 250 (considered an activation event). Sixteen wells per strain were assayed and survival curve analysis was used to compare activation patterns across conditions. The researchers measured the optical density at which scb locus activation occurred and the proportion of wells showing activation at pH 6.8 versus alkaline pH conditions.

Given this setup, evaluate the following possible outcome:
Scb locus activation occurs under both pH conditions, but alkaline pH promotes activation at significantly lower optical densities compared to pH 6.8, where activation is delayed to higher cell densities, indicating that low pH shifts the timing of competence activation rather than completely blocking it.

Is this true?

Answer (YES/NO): NO